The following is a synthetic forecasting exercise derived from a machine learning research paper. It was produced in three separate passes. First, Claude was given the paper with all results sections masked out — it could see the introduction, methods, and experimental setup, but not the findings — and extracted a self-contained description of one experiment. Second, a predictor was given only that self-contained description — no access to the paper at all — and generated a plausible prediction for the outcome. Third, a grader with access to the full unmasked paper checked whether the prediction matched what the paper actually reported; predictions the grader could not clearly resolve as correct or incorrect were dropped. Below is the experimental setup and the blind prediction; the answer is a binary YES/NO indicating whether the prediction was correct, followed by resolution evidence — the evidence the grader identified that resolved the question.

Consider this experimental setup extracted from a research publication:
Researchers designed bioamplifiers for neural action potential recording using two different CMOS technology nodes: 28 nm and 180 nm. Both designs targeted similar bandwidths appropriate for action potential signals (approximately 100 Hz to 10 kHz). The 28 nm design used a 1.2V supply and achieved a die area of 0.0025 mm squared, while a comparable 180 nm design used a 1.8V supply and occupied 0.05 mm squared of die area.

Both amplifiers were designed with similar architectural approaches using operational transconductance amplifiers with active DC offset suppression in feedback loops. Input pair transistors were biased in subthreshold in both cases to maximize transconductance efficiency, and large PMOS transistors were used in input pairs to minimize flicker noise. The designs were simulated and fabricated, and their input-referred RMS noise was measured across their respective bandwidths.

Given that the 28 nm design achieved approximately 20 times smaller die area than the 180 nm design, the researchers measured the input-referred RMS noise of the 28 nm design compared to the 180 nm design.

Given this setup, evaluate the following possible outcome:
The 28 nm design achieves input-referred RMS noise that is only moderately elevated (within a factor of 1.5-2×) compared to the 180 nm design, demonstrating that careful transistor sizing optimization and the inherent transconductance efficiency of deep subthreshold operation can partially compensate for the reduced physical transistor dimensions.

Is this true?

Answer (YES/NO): NO